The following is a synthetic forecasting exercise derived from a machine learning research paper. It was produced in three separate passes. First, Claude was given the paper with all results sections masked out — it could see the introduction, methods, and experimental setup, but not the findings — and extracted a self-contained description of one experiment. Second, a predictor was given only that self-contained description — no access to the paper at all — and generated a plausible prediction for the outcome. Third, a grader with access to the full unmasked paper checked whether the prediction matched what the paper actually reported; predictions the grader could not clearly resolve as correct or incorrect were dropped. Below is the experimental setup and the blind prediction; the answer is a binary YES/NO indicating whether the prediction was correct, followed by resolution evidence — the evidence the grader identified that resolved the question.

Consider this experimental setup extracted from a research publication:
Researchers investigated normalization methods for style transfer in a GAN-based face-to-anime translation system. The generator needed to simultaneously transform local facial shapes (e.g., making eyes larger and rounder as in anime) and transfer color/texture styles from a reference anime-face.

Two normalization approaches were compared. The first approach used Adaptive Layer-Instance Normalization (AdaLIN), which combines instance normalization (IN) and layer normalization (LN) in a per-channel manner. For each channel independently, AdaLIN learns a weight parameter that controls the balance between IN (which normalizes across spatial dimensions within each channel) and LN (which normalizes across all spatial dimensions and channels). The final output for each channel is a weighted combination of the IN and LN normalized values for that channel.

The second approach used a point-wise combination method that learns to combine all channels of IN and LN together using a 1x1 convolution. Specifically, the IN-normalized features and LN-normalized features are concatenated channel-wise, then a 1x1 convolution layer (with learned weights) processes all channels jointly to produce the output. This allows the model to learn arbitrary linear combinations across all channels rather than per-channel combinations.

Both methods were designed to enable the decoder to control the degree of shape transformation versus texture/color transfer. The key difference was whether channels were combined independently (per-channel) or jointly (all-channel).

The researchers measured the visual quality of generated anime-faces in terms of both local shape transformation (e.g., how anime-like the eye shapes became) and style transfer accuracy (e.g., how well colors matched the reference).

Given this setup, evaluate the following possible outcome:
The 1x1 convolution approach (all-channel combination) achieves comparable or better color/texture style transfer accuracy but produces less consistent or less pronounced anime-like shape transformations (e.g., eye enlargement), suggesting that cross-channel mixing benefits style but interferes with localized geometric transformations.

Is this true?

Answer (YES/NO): NO